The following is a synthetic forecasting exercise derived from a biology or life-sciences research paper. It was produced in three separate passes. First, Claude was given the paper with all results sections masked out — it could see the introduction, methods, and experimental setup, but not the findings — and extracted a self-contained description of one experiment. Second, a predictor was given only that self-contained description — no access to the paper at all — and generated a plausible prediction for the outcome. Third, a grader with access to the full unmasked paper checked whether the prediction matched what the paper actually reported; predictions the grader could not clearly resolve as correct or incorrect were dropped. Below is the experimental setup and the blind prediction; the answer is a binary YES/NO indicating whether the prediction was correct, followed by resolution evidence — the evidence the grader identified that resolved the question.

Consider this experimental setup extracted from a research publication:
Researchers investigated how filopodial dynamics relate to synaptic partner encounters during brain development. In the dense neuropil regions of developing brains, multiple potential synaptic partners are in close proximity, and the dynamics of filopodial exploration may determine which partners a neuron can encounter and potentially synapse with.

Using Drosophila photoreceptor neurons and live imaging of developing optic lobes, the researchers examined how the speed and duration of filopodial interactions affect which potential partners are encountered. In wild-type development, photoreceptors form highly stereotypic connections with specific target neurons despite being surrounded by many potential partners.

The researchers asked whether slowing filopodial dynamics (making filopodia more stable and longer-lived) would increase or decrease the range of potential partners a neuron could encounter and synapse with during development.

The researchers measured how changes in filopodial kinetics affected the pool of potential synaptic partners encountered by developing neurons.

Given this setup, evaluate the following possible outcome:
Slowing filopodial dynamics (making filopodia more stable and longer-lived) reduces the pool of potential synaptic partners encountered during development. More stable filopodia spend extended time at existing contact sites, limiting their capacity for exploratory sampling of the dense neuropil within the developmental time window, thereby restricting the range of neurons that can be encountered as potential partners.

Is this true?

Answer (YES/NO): NO